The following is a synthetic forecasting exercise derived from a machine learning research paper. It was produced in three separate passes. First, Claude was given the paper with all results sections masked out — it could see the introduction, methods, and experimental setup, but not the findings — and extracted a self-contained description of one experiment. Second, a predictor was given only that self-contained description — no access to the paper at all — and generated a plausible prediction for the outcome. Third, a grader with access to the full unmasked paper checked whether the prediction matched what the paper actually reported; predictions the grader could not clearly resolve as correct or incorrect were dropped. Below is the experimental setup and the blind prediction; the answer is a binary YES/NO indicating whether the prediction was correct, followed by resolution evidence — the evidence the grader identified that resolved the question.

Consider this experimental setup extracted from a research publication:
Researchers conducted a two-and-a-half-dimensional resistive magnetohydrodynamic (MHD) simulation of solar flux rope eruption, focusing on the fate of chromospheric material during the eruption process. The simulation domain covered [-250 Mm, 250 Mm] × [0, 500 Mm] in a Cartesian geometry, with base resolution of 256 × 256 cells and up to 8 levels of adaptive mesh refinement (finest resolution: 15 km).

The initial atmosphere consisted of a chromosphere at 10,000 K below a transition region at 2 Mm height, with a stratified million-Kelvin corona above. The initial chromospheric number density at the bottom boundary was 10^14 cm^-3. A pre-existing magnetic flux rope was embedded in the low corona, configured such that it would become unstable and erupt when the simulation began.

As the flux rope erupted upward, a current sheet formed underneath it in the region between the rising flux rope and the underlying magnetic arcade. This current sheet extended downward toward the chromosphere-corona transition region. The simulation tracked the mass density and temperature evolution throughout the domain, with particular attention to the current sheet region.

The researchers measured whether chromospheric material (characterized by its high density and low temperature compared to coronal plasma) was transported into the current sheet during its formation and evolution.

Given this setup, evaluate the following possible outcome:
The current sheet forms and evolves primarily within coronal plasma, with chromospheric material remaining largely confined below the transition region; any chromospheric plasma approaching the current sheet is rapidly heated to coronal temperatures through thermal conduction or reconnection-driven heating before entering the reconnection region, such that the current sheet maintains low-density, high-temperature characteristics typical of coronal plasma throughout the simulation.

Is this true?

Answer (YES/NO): NO